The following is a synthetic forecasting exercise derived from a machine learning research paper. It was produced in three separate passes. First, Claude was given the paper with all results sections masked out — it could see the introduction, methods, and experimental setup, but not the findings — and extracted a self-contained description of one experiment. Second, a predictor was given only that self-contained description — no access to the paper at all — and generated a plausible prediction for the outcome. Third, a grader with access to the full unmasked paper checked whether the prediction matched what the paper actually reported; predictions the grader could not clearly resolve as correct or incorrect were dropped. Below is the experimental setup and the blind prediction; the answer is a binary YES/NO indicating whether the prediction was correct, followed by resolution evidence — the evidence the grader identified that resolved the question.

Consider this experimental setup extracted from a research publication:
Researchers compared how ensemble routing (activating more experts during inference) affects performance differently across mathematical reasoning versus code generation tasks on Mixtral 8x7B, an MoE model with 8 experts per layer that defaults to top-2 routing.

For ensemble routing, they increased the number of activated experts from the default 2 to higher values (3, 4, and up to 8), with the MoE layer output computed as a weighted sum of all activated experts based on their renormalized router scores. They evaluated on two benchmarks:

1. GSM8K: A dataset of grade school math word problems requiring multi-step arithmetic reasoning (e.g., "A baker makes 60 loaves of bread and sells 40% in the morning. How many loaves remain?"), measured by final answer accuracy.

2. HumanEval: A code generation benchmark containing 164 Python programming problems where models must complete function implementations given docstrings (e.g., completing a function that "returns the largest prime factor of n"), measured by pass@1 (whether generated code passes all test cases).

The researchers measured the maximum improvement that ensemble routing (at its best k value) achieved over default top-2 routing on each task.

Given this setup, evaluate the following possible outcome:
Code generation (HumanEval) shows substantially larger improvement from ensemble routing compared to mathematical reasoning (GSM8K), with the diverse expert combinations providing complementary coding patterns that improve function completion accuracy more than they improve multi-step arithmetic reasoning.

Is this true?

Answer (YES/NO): YES